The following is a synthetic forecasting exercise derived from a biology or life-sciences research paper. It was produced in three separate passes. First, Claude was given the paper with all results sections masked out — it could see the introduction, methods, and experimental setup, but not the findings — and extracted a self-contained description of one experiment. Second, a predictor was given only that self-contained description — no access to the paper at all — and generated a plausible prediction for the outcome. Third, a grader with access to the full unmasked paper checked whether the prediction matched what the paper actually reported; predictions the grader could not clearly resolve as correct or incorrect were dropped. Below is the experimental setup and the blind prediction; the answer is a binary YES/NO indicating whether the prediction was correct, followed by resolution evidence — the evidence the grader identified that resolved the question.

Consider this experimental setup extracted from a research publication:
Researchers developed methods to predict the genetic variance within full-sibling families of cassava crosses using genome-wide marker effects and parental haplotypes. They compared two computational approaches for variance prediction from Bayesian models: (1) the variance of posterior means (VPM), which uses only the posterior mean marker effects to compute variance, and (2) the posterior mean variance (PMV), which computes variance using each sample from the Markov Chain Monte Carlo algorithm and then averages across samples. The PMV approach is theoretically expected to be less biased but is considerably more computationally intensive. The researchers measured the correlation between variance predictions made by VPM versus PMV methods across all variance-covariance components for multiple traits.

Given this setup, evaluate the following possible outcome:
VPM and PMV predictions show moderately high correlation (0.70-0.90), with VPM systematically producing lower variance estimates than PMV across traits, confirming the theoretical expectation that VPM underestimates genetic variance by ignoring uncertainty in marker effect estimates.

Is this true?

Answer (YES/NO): NO